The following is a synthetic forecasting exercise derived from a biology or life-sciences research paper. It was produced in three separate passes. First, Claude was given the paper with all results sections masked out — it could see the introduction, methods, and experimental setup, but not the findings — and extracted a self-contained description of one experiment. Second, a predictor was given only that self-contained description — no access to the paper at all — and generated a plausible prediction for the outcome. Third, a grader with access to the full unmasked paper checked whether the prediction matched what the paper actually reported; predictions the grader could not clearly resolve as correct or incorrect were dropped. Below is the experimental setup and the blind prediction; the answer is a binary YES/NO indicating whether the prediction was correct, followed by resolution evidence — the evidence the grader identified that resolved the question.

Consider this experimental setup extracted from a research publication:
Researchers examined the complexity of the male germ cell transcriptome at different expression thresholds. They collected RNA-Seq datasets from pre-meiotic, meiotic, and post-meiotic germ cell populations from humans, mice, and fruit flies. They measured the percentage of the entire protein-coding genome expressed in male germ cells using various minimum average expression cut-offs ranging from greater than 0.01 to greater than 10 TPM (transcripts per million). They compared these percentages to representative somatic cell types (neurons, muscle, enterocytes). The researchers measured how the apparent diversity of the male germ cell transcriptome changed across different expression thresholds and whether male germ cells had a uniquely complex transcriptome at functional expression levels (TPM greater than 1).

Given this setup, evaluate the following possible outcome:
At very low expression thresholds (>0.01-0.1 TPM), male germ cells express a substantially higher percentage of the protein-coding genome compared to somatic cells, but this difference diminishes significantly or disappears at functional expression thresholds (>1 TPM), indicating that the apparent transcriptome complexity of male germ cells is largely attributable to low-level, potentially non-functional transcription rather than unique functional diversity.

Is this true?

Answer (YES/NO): YES